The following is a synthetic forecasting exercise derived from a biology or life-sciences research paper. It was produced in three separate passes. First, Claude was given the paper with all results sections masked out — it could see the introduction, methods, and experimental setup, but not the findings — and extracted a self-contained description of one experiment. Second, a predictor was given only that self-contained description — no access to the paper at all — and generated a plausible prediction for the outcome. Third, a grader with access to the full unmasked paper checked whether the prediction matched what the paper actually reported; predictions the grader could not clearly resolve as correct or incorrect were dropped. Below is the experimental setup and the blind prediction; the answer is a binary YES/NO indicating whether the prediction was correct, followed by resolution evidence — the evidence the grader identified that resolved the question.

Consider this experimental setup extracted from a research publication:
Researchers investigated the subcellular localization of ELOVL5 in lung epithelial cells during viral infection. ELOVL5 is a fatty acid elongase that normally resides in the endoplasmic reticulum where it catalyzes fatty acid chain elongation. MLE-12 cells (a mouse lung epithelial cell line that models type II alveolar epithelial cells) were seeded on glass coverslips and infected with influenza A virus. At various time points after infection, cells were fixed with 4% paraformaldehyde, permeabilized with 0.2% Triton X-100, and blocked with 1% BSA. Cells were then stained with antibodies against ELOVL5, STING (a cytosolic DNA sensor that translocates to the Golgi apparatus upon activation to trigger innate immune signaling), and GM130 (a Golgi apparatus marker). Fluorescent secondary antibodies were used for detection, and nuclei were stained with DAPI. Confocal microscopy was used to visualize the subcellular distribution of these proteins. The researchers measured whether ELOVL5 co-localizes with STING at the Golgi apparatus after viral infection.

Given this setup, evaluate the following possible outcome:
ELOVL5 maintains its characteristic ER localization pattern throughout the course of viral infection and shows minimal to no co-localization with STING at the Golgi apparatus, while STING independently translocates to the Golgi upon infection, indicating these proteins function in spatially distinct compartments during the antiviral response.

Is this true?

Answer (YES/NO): NO